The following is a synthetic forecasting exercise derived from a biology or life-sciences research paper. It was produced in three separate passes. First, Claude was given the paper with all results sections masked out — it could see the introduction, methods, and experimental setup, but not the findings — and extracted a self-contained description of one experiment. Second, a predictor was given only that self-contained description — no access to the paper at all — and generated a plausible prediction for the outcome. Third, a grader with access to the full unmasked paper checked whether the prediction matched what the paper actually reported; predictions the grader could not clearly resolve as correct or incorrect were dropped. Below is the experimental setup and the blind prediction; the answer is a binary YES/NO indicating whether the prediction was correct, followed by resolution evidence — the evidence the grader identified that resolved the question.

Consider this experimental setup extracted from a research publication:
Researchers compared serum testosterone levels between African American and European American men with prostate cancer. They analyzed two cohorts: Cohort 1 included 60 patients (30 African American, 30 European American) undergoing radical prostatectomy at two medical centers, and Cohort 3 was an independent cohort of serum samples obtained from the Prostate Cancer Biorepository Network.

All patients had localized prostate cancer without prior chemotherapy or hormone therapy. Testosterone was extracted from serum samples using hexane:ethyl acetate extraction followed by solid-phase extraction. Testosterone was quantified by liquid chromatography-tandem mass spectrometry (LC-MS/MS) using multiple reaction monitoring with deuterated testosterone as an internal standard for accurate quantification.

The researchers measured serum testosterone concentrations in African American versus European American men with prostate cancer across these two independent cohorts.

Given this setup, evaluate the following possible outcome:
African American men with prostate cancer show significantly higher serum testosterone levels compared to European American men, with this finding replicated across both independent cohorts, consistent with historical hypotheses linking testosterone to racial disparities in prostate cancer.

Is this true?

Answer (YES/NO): NO